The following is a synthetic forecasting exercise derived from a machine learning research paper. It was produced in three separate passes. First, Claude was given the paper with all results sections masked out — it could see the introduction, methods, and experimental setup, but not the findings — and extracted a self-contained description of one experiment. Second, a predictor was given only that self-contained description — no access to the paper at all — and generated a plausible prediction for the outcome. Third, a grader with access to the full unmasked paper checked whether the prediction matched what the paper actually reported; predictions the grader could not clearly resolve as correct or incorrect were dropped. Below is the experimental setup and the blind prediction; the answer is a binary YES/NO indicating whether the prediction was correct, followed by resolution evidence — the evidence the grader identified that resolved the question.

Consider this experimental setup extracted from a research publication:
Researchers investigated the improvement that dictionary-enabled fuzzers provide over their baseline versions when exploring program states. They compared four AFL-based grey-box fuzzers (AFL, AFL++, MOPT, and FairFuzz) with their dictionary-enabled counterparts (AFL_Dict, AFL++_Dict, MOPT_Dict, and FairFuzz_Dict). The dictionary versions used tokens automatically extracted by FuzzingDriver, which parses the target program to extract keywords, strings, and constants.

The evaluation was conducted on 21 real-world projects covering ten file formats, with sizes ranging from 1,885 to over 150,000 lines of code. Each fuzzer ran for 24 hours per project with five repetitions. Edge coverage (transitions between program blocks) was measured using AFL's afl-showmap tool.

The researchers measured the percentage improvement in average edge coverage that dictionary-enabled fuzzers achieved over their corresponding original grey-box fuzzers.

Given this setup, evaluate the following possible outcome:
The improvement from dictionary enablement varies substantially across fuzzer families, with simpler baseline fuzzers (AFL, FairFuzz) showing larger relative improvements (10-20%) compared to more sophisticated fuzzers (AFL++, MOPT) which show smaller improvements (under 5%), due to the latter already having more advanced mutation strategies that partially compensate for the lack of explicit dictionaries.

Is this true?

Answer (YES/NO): NO